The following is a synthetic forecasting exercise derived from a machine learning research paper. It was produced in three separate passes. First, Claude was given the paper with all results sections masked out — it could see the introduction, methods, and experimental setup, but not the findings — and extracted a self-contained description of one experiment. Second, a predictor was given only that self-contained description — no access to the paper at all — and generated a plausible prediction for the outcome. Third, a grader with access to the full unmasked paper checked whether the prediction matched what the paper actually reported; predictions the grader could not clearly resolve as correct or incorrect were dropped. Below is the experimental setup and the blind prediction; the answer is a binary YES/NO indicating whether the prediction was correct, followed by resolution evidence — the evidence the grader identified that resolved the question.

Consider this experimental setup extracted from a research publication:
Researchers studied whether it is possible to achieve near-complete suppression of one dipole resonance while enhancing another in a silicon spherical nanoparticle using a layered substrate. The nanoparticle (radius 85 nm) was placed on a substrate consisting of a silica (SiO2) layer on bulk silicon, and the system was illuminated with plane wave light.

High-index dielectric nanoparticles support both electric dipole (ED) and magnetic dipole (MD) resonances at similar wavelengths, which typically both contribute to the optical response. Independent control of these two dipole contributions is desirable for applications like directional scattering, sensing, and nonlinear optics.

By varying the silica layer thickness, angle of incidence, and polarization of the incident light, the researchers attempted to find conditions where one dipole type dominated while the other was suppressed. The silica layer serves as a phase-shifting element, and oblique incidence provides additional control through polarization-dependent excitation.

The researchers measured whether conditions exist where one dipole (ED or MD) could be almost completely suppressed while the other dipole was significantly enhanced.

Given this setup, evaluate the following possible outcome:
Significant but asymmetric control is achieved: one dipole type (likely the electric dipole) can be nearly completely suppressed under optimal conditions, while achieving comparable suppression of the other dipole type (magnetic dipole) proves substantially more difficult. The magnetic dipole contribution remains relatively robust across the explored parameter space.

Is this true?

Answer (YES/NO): NO